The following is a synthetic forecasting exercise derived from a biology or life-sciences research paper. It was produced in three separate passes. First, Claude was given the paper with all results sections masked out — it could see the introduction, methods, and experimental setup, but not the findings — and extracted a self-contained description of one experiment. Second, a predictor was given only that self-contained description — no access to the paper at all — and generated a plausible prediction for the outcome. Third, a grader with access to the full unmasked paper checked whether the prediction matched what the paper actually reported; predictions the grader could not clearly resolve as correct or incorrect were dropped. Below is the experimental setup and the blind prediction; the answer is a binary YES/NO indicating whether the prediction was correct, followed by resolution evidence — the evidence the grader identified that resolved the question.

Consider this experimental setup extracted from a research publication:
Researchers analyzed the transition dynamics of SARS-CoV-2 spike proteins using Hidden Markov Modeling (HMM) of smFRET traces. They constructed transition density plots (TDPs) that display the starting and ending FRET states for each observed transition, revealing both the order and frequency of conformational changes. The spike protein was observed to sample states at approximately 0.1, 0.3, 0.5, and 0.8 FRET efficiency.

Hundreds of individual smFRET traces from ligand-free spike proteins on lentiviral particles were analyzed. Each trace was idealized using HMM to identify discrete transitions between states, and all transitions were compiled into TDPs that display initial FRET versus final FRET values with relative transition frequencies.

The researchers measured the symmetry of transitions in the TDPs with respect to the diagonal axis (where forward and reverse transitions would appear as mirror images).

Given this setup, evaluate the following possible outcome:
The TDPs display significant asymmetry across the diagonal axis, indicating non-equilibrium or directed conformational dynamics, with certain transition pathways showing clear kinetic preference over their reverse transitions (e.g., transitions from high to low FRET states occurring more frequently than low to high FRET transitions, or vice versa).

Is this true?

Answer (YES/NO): NO